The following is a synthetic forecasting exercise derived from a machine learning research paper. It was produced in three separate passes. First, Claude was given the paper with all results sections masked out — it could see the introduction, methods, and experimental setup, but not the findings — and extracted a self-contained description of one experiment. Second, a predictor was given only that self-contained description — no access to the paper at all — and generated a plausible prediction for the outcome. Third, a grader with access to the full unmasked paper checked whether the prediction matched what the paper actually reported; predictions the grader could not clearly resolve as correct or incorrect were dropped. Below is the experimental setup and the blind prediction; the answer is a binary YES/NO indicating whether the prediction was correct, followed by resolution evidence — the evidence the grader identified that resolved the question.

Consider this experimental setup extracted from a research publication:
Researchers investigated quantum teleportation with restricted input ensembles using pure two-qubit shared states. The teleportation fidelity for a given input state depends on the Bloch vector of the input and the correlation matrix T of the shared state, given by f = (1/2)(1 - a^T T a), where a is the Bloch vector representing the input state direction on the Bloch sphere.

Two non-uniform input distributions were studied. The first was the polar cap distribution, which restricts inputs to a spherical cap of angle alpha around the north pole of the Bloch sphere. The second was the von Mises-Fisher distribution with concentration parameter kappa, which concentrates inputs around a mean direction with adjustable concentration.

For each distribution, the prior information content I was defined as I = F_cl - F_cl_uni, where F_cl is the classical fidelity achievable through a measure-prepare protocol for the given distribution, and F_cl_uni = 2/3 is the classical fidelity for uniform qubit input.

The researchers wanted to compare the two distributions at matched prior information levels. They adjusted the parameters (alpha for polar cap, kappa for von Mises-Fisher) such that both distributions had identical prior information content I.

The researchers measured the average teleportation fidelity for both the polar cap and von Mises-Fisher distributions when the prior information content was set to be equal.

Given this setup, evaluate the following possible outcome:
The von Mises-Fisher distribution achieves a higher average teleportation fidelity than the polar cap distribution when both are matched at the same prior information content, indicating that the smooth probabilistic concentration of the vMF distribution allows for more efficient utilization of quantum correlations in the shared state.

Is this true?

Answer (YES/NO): NO